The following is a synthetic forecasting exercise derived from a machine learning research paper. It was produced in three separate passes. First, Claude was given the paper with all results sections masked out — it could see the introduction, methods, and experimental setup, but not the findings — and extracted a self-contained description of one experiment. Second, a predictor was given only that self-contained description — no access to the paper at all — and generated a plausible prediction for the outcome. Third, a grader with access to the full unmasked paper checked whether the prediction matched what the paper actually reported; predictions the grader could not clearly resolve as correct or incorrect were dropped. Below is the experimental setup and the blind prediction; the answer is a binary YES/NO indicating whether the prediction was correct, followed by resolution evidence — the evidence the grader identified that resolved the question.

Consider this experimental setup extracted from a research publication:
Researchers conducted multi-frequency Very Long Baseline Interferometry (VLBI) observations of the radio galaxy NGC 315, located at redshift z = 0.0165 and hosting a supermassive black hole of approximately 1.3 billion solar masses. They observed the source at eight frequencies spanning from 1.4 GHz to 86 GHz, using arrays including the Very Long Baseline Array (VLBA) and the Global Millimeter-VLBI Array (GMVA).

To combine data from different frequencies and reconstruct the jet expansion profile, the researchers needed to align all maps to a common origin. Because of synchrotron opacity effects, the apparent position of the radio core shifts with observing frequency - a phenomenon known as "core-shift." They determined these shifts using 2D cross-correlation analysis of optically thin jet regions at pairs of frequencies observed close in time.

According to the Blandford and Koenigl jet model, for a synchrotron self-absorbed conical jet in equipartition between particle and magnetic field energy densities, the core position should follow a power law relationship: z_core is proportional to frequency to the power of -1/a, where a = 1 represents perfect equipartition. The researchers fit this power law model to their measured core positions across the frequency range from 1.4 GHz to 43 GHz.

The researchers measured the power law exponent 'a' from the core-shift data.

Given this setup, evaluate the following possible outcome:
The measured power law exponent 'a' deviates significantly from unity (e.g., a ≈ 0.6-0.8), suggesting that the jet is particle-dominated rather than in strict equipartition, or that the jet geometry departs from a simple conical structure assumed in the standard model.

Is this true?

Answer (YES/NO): NO